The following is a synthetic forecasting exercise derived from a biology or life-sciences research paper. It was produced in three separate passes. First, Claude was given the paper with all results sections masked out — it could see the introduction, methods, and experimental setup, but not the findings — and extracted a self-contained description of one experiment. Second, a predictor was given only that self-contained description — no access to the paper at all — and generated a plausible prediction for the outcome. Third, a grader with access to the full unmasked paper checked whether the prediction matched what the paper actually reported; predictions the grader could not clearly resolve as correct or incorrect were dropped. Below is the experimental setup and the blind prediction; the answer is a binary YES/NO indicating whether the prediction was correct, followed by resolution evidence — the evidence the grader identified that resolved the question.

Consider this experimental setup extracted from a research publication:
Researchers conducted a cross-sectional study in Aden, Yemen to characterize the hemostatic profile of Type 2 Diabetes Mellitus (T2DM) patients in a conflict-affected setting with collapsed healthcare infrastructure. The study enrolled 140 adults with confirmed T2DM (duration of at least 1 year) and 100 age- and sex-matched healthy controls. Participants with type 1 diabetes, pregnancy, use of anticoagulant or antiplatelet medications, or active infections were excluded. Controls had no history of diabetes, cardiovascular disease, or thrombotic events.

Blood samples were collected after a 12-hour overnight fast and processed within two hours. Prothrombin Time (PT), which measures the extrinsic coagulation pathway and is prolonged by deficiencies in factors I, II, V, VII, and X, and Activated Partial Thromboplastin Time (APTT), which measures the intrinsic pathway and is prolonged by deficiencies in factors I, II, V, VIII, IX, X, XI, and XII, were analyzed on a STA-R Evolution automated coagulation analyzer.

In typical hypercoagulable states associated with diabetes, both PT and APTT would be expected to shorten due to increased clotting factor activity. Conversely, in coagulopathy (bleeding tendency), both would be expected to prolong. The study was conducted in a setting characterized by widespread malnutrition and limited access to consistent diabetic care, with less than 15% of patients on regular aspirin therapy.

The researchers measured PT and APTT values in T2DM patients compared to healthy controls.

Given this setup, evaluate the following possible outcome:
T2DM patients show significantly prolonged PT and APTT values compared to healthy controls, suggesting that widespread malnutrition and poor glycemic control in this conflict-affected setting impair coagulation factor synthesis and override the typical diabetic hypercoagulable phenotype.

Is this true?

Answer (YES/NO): NO